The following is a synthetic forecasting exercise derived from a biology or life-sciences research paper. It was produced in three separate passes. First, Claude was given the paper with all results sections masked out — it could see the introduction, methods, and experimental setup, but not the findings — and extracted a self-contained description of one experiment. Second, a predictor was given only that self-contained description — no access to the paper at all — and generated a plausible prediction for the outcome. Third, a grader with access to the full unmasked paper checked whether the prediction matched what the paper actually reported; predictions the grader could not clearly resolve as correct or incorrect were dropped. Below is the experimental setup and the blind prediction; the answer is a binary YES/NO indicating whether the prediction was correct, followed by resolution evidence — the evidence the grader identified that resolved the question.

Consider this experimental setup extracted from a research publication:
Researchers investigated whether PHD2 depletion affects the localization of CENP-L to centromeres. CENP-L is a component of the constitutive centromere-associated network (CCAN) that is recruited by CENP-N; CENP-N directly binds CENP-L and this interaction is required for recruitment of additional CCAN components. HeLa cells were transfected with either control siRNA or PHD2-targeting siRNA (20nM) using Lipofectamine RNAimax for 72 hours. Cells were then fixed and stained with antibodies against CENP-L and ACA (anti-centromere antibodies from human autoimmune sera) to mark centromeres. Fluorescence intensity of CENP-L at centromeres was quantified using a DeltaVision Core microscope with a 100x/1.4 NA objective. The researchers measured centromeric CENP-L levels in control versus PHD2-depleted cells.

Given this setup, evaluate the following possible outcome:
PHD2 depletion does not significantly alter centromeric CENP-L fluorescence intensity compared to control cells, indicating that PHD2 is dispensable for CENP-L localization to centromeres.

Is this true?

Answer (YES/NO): NO